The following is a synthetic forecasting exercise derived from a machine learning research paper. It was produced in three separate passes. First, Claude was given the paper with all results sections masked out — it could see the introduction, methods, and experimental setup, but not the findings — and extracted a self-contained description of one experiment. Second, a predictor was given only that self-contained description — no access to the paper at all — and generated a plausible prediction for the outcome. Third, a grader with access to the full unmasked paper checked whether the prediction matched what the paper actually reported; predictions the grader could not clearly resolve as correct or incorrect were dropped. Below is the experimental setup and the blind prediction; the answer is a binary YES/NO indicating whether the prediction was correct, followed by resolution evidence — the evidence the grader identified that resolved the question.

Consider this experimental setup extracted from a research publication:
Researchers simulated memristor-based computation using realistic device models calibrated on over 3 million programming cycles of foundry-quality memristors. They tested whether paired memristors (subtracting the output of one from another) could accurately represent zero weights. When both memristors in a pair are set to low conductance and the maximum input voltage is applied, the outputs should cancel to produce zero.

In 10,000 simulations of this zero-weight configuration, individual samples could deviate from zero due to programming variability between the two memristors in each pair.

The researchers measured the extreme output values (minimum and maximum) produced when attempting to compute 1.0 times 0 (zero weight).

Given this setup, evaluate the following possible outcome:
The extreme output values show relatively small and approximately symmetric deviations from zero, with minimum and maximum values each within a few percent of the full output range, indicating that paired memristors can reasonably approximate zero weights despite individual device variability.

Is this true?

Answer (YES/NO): NO